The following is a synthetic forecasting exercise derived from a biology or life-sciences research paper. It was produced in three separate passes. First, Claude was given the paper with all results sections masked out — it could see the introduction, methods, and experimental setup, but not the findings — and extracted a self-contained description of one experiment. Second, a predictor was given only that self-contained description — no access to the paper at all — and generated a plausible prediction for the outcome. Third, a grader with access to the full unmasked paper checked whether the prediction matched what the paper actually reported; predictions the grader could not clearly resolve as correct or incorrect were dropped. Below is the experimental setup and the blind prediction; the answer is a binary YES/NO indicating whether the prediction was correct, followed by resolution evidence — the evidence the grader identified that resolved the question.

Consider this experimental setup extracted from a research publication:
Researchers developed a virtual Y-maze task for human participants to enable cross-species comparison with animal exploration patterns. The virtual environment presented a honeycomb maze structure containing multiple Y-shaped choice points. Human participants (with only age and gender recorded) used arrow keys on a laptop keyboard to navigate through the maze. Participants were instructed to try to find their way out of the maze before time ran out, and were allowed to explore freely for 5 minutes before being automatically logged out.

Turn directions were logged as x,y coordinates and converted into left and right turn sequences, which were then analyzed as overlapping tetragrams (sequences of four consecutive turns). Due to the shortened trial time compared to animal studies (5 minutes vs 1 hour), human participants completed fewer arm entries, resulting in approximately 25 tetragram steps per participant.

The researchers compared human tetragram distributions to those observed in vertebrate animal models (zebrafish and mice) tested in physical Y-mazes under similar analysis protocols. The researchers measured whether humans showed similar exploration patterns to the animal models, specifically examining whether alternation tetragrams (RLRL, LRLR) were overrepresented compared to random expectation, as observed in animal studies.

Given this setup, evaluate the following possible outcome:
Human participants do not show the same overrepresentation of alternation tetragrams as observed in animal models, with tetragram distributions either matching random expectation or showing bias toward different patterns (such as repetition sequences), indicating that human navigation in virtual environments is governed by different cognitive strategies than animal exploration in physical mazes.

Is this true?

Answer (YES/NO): NO